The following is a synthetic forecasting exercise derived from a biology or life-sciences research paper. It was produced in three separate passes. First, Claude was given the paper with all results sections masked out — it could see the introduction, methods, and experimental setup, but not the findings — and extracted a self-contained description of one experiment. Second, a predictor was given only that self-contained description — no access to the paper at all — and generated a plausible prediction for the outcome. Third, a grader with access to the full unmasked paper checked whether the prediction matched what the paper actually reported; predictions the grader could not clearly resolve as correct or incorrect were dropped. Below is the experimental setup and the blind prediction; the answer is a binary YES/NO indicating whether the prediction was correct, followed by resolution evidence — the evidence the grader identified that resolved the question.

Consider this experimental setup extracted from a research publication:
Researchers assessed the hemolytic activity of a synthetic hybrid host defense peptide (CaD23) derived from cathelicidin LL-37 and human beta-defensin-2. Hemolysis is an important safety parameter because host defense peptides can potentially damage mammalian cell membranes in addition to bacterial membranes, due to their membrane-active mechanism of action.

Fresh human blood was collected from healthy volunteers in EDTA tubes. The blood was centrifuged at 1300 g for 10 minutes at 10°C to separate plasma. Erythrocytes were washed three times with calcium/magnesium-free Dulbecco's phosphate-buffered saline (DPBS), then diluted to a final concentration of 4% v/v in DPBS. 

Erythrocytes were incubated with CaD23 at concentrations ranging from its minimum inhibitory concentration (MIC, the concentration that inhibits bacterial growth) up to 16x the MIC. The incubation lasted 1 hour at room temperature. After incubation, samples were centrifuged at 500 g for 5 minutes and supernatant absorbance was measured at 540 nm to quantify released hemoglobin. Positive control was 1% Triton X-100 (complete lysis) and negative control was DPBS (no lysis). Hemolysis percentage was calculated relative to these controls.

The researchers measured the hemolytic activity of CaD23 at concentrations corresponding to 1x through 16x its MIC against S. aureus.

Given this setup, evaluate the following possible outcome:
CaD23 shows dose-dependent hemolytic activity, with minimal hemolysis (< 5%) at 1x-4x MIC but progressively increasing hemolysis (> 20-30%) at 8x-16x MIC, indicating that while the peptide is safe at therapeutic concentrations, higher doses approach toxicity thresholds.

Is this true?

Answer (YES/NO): NO